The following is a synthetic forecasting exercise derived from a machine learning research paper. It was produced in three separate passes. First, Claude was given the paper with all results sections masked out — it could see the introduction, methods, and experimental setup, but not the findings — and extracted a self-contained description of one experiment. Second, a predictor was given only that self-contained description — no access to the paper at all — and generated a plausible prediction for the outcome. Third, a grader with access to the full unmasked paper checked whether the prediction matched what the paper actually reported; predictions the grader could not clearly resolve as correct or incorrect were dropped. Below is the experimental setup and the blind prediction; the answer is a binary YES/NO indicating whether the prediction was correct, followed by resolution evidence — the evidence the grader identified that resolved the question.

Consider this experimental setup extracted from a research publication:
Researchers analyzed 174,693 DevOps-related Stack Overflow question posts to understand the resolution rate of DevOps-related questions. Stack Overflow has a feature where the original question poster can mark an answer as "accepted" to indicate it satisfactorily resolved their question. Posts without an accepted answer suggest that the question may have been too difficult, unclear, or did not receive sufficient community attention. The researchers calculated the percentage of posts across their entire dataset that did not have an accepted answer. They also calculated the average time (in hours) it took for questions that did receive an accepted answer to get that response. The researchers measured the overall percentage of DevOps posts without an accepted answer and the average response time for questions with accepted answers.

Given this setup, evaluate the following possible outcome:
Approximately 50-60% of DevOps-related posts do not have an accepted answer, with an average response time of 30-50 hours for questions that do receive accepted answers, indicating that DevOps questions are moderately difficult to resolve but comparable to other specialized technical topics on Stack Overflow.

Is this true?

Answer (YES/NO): NO